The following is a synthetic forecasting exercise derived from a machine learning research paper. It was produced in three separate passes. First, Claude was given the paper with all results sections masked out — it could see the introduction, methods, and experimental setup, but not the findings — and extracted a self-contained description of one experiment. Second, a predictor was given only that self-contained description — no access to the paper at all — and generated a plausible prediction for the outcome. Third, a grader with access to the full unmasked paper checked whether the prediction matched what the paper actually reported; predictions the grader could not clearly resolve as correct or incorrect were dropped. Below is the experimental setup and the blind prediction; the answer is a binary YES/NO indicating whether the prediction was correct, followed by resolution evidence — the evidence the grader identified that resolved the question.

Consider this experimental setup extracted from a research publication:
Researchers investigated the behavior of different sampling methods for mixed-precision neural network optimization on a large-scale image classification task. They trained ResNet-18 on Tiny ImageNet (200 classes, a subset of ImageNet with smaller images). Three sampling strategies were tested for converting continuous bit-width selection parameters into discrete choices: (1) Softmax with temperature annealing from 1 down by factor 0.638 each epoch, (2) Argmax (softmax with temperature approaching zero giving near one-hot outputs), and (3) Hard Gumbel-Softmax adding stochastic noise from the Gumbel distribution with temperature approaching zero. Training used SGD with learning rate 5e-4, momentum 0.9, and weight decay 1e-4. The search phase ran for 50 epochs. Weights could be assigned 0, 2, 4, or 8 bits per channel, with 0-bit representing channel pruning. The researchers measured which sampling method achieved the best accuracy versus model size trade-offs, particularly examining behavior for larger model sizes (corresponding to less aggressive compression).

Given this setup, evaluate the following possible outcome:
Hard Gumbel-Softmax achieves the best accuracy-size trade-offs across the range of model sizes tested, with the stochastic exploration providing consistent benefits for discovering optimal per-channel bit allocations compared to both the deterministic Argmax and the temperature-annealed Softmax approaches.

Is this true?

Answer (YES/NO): NO